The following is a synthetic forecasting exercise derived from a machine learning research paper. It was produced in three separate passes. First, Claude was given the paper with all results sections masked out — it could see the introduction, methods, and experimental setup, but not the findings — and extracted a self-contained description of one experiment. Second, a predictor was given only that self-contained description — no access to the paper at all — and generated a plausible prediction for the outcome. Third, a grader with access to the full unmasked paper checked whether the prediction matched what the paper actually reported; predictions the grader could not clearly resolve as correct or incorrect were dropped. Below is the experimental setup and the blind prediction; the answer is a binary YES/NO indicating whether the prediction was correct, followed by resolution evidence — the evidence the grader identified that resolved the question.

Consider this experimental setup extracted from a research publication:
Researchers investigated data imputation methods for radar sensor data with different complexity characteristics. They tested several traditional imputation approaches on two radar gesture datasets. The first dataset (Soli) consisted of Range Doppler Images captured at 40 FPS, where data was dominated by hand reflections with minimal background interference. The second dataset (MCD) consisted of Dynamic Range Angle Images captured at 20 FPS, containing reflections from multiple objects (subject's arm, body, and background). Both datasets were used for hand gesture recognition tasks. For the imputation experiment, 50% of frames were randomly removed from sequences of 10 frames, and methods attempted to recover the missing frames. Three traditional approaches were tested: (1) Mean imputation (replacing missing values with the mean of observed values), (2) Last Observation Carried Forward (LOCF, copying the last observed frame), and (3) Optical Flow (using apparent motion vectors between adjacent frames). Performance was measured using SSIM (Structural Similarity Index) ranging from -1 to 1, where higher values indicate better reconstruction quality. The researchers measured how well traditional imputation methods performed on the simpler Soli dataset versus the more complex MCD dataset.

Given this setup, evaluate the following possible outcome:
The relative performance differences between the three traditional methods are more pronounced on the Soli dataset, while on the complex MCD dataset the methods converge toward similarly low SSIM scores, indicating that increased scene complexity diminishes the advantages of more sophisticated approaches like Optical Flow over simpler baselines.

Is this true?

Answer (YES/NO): NO